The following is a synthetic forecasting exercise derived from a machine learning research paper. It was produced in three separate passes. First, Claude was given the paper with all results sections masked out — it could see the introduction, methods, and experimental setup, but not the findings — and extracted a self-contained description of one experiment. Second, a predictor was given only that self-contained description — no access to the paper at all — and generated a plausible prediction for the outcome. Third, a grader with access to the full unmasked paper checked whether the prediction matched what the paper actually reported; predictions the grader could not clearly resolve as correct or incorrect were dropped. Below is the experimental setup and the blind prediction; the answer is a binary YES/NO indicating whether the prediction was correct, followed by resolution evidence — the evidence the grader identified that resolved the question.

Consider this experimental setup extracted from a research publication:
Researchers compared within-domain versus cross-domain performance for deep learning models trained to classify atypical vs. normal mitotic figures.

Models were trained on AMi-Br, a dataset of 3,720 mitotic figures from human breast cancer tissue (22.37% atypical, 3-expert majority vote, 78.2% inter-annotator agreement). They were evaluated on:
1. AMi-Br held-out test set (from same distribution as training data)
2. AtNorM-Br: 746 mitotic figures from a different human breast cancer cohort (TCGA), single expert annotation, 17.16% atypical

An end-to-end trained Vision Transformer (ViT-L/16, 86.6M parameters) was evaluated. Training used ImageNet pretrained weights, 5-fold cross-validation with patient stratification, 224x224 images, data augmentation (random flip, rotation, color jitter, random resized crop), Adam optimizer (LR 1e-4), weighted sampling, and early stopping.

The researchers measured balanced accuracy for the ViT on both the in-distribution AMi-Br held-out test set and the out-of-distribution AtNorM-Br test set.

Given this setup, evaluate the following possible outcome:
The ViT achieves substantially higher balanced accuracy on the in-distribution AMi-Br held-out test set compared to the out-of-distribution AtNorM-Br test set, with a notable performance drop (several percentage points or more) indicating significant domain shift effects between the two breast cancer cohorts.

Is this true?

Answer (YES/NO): NO